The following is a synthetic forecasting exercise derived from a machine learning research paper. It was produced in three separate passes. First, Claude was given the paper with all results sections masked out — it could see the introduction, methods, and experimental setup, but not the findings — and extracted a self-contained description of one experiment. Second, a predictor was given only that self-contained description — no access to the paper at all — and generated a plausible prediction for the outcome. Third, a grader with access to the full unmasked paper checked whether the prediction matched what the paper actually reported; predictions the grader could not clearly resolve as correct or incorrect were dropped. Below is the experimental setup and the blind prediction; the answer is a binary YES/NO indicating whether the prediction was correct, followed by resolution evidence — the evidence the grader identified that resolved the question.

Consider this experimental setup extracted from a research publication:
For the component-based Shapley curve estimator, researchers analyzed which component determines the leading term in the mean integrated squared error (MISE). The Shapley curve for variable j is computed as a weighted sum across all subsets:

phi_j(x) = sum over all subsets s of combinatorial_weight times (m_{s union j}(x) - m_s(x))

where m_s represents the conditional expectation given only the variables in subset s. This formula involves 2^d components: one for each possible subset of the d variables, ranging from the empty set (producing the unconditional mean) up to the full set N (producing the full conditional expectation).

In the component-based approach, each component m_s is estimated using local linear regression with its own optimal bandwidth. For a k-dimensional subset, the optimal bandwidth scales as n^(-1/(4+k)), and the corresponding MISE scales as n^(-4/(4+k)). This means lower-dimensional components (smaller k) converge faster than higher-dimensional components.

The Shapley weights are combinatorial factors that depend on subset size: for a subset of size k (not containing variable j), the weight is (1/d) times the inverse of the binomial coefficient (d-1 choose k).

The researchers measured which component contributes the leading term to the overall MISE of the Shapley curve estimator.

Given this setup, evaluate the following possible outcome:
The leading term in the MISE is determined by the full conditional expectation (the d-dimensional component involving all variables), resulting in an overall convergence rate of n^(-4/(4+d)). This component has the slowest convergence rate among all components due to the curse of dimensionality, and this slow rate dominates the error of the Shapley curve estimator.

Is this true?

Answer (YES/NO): YES